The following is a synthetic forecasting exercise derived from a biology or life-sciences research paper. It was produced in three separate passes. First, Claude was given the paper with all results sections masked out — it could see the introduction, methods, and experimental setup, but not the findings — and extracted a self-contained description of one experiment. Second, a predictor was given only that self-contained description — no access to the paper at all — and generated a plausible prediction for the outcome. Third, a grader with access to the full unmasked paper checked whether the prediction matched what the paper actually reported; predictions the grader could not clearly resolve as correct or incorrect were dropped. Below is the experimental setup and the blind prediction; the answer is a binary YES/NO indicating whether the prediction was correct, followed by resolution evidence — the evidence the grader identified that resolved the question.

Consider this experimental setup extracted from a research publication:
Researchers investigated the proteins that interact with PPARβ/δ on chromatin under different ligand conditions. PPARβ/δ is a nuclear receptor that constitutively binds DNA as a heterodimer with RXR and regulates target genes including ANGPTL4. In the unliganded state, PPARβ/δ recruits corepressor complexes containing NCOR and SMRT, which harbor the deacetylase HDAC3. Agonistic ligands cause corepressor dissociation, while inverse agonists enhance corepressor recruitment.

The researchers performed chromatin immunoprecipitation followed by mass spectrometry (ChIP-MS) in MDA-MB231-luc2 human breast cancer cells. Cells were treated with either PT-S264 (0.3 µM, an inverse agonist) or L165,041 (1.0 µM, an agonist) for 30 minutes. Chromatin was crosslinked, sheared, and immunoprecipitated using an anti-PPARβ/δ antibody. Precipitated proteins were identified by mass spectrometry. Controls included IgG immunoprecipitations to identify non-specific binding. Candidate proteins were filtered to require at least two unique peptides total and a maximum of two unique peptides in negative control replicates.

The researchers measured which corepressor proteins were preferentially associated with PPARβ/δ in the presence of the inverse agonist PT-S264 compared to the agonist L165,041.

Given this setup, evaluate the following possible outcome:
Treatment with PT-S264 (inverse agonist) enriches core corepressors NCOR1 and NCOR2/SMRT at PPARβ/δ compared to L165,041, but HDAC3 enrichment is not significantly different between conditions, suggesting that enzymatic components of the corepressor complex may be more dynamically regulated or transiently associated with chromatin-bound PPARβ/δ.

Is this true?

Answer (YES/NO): NO